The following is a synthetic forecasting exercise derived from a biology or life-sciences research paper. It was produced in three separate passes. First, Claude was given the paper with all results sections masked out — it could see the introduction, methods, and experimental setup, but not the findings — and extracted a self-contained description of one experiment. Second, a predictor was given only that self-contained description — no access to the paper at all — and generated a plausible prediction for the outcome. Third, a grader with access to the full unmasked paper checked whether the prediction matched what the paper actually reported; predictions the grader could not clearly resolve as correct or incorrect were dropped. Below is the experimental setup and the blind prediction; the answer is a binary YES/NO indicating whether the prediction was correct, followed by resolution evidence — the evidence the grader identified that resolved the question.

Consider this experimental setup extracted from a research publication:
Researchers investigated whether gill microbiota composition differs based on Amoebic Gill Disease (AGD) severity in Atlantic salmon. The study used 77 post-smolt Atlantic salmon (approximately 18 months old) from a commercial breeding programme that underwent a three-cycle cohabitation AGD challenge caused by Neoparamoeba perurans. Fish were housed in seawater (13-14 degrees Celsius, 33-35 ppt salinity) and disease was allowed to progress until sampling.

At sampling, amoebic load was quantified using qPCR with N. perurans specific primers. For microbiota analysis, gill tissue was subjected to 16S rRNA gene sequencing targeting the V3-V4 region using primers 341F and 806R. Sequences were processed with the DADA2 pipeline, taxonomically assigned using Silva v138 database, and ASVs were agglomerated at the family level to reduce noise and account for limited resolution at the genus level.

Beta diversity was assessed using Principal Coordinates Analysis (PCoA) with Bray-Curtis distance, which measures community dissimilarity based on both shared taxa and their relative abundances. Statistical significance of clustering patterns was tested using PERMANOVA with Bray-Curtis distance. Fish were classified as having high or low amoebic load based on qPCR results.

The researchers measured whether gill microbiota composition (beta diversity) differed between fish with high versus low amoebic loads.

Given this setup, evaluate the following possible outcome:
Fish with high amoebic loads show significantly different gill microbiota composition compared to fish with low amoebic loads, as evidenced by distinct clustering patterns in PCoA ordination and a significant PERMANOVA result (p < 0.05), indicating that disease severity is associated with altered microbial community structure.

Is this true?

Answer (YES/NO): NO